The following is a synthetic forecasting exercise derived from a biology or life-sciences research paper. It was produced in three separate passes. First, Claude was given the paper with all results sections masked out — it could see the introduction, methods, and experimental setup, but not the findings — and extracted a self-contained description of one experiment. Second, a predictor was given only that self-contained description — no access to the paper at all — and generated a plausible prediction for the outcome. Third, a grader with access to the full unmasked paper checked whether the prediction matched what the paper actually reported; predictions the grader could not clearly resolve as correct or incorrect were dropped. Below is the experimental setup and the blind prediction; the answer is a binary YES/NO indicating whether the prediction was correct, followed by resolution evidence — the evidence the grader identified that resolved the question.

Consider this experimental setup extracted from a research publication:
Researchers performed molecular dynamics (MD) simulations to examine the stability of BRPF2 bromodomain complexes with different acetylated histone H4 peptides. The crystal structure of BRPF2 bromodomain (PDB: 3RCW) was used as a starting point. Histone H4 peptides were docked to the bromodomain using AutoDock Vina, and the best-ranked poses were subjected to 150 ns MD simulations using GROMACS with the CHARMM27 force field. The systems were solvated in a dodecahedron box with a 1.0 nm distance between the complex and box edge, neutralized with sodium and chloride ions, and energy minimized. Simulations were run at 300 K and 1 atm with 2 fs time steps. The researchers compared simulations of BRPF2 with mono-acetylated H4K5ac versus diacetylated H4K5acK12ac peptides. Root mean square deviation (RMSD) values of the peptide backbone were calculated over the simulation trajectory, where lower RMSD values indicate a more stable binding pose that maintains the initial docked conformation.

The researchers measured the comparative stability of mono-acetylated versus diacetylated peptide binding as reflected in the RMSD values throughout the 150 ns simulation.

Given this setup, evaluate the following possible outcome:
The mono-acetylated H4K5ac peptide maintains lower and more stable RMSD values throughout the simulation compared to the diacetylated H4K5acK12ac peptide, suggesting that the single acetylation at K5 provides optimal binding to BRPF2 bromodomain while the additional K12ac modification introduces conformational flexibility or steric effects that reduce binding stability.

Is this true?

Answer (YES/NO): NO